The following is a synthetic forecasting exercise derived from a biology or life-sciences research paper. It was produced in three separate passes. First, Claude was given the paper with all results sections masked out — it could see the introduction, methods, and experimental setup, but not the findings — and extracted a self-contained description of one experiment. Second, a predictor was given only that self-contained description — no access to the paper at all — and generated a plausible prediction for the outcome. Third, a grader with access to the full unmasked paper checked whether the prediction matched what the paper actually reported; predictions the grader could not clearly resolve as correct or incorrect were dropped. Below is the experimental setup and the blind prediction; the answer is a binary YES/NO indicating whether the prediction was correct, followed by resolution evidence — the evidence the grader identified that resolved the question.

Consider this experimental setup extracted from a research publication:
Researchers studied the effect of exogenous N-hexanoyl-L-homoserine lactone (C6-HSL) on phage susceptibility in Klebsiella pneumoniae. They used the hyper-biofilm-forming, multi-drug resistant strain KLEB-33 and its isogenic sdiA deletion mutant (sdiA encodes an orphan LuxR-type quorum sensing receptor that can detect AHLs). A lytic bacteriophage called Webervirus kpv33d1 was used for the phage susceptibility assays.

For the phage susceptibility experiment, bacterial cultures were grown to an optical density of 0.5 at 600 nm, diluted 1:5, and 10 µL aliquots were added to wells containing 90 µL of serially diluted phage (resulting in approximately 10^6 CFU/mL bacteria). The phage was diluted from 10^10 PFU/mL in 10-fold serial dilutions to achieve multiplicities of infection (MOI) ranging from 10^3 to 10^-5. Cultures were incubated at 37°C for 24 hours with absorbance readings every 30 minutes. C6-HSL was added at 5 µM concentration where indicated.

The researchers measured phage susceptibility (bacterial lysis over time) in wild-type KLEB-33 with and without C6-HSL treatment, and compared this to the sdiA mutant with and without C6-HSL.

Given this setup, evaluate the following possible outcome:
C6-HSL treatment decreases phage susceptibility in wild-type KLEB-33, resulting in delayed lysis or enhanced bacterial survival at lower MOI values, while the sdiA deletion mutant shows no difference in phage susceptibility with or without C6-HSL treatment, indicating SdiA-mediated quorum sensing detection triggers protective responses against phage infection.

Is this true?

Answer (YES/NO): NO